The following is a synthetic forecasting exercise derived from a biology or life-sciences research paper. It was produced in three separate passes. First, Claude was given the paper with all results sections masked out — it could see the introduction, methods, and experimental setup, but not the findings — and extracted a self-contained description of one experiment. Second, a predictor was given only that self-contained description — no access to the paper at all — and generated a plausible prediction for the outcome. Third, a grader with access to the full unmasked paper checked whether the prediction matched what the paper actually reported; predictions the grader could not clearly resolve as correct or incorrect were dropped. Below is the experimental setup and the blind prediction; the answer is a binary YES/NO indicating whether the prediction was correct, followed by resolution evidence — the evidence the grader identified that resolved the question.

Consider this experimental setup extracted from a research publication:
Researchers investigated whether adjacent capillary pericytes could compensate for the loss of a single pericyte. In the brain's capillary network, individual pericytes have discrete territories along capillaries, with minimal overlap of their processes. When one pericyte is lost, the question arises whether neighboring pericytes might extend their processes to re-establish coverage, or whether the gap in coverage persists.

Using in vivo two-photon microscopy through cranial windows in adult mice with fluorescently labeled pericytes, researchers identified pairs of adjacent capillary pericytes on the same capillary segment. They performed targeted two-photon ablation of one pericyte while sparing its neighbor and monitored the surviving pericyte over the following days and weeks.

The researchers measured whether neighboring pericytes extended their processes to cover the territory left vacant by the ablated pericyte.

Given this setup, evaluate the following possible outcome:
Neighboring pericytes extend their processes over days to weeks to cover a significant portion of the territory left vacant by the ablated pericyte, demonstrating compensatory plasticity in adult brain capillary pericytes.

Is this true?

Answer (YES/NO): YES